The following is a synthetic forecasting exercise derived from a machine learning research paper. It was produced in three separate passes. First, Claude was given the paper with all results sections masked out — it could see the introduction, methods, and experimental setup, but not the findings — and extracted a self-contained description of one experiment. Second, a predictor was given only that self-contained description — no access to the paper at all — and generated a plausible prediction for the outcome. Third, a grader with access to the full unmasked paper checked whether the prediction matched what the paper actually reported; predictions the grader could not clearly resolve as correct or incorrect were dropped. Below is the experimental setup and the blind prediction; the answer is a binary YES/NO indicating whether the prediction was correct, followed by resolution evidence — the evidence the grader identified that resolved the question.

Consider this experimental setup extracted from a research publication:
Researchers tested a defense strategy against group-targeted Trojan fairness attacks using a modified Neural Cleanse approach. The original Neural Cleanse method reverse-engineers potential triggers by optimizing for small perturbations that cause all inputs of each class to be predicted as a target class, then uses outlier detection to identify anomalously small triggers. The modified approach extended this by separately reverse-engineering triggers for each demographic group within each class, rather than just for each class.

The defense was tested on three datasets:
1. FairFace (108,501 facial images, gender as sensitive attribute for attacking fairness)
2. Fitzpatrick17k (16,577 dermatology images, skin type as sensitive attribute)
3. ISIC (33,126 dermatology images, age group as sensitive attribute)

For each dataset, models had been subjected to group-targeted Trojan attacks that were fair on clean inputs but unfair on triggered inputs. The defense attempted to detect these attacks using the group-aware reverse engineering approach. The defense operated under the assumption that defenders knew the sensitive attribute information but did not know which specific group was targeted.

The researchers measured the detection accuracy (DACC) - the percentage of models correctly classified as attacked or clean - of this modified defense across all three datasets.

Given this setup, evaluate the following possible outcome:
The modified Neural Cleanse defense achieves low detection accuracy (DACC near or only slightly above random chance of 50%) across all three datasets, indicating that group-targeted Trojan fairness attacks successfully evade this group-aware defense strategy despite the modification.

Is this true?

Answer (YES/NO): YES